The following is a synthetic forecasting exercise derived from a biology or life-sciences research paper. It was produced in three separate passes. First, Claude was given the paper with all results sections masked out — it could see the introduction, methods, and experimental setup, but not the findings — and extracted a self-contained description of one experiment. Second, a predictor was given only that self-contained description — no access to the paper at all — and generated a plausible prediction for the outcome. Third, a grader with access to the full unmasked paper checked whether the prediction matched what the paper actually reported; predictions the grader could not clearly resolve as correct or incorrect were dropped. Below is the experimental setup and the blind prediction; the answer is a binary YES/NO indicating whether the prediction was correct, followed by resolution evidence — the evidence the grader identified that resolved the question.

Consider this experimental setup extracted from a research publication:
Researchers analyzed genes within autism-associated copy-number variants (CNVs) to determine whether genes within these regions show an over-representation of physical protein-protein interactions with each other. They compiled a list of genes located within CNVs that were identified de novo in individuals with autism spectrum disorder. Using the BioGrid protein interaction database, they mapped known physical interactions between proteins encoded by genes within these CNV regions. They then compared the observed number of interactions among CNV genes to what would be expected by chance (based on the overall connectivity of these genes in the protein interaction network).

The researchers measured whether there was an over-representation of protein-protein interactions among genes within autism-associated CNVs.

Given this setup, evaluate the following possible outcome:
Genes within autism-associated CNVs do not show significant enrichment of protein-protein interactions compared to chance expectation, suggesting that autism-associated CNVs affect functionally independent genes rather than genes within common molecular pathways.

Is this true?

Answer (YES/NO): NO